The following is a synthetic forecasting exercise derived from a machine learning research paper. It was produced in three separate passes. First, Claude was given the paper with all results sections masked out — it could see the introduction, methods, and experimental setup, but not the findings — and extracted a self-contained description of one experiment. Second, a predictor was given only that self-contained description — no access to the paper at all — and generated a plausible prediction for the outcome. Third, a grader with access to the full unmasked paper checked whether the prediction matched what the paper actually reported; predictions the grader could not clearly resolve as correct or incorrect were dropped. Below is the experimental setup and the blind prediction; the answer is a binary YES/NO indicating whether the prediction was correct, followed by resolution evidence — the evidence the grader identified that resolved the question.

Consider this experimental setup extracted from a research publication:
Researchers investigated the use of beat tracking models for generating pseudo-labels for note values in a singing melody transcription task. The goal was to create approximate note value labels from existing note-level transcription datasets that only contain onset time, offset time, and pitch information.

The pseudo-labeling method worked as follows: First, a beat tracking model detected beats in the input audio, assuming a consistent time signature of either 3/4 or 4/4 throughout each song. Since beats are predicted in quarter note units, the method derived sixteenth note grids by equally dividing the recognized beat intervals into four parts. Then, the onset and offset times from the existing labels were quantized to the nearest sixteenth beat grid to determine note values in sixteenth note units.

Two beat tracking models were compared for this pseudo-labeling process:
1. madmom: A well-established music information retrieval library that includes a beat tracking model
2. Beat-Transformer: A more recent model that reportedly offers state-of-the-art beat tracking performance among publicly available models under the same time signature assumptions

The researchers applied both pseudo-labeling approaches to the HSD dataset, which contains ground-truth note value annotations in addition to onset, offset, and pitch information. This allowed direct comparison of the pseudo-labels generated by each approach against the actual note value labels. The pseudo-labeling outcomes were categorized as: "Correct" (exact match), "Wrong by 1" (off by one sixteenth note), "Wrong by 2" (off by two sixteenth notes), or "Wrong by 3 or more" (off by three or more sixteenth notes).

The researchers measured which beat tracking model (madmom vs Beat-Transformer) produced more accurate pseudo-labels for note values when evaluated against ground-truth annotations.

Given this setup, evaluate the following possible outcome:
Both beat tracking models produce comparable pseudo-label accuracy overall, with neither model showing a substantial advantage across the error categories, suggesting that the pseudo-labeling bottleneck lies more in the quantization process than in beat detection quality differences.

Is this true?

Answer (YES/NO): NO